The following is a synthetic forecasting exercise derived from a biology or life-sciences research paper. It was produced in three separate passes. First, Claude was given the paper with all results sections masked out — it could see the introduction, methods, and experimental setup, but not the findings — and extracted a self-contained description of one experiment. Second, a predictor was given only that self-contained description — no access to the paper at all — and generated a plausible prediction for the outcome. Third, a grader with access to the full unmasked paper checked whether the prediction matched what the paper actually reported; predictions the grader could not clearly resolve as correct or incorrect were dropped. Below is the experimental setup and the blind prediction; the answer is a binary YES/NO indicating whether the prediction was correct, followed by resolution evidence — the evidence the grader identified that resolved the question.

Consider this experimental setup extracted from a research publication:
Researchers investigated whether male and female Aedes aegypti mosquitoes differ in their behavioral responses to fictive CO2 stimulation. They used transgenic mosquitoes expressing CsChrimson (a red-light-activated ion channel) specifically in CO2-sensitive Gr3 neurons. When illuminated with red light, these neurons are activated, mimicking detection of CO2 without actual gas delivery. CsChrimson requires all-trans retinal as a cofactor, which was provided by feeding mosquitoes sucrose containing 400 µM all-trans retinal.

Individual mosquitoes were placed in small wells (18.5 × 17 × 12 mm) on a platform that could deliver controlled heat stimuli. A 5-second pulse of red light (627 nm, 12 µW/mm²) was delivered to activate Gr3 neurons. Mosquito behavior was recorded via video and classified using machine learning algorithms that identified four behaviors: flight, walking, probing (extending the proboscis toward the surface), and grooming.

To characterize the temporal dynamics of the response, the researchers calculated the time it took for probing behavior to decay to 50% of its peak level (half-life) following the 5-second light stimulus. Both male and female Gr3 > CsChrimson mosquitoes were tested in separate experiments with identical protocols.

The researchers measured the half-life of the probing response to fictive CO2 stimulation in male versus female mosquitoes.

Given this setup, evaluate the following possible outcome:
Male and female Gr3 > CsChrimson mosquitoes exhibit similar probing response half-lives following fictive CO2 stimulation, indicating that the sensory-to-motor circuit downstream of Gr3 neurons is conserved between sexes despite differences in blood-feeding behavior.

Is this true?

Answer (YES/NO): NO